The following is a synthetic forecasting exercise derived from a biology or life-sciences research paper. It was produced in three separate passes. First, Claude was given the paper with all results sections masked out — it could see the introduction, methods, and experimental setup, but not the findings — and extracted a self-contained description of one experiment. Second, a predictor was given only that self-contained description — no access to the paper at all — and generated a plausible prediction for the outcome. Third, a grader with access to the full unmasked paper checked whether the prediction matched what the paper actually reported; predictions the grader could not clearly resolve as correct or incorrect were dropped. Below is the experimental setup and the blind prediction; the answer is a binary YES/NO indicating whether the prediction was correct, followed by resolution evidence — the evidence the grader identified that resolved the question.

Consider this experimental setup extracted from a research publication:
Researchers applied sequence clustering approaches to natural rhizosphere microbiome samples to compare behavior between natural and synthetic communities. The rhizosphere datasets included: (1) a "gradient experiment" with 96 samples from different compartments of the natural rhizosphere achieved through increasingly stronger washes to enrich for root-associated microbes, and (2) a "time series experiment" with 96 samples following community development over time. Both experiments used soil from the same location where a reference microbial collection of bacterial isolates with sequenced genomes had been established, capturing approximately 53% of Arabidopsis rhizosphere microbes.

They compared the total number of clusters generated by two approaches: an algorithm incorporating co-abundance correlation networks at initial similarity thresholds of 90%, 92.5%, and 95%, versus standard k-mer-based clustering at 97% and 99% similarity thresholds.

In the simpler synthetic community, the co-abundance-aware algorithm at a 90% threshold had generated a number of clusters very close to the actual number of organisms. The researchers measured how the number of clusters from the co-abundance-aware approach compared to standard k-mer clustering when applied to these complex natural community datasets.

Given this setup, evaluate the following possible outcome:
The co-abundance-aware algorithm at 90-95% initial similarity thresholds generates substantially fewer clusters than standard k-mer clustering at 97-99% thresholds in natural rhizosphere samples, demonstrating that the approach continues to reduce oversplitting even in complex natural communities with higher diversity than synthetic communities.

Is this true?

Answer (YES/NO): NO